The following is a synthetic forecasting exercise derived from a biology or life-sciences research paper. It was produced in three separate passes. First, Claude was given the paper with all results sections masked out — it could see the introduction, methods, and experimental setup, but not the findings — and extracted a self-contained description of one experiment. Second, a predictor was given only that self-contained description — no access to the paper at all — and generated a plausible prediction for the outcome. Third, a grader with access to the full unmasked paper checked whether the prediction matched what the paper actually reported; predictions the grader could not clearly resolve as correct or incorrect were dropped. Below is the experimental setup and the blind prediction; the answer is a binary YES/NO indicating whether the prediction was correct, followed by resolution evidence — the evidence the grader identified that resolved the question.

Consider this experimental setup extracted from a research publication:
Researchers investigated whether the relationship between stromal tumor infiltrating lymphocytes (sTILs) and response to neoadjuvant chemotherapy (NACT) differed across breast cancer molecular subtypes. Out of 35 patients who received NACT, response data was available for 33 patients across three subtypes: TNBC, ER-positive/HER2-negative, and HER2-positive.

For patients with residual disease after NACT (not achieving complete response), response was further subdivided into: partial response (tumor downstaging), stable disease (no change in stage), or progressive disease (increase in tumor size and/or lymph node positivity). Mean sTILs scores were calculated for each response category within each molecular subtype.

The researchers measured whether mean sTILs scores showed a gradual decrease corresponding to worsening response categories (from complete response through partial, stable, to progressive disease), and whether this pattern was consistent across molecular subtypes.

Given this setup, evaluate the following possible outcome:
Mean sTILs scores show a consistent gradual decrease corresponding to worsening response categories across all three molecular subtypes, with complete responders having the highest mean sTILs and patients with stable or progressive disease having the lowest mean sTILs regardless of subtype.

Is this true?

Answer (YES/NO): NO